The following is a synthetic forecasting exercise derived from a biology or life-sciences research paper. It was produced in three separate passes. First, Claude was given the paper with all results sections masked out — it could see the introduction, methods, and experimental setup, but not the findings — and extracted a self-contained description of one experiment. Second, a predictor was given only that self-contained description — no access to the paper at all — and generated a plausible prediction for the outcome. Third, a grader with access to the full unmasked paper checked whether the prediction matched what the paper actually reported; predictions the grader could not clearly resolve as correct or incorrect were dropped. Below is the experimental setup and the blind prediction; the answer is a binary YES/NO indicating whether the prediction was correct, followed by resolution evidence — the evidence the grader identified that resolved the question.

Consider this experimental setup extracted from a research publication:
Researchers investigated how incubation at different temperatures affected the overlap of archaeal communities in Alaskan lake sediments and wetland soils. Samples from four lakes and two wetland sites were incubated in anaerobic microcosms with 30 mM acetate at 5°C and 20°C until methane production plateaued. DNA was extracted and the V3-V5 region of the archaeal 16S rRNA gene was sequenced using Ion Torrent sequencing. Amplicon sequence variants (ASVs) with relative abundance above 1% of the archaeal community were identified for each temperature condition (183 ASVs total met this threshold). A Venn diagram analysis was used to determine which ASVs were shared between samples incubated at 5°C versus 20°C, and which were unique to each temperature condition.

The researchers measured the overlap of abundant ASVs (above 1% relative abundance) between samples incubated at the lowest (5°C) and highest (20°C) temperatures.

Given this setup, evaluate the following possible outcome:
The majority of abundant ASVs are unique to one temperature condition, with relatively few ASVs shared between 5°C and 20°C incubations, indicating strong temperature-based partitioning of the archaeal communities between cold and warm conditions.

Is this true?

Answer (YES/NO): YES